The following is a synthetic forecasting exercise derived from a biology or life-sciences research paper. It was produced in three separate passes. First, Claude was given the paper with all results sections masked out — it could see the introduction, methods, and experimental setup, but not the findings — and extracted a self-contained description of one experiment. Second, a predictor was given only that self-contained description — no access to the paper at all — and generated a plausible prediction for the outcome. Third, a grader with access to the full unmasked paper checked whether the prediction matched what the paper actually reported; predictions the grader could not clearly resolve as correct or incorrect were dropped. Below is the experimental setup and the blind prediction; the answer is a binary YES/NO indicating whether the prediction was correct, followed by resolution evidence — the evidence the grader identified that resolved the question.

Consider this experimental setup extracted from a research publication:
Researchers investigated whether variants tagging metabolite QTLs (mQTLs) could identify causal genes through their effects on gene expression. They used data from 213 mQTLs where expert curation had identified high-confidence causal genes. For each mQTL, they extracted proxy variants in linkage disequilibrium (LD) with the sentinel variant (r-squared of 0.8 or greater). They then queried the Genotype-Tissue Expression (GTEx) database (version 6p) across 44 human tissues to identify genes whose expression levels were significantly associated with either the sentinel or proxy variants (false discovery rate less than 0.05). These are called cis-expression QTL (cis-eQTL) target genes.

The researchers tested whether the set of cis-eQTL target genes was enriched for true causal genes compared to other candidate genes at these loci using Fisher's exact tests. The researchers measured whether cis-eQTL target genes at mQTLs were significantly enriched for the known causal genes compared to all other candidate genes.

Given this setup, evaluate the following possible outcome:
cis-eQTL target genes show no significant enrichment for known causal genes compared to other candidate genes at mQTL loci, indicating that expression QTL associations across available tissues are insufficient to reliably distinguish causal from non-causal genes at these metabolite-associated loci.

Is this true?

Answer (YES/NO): NO